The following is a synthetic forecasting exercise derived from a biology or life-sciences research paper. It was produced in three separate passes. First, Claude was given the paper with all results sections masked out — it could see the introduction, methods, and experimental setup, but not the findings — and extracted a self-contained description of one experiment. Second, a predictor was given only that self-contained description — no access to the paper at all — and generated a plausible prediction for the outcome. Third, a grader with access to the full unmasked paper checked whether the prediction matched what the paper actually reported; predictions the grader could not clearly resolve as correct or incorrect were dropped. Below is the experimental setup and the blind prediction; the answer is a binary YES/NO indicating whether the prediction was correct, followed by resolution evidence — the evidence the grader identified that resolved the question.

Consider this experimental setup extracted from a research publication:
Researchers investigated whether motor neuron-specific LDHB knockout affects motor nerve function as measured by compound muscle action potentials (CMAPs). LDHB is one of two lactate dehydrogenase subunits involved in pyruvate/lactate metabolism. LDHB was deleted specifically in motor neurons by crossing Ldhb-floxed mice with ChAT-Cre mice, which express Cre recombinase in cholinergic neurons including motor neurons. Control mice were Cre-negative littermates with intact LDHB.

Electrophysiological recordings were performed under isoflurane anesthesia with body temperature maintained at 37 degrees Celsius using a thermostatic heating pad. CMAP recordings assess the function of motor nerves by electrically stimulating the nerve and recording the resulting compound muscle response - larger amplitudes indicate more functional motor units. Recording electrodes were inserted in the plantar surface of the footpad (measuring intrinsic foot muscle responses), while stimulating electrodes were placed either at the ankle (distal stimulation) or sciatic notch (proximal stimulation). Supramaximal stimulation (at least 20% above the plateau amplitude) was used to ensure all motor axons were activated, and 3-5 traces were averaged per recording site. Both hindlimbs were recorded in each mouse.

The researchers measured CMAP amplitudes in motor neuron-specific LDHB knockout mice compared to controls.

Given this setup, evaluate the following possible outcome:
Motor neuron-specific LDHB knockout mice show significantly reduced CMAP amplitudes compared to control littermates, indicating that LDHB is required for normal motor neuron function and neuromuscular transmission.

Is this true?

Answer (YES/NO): NO